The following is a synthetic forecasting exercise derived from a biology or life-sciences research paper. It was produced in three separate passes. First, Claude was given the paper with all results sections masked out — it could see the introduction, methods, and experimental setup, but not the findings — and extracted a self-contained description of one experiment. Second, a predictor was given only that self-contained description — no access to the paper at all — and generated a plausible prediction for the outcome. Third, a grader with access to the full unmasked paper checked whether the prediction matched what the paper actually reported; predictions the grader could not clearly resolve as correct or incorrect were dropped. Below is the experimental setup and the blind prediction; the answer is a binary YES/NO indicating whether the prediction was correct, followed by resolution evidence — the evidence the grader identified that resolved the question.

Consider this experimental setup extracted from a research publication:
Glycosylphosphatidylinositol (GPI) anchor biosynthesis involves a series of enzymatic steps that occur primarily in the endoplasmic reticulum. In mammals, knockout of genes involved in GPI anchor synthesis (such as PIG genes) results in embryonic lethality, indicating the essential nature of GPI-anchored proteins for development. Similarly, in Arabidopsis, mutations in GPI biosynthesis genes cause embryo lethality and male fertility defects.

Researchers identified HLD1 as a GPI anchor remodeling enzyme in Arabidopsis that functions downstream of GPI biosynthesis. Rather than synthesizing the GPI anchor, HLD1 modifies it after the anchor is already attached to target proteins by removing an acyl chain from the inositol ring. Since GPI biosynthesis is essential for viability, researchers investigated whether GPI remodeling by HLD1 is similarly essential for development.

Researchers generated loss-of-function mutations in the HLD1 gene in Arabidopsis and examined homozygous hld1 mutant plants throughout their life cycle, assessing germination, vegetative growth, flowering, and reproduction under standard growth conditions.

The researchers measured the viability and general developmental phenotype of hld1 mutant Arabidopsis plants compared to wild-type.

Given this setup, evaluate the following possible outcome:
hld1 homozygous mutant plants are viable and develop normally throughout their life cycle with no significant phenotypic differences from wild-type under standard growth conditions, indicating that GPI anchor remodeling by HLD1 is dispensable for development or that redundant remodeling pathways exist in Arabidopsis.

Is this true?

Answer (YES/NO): YES